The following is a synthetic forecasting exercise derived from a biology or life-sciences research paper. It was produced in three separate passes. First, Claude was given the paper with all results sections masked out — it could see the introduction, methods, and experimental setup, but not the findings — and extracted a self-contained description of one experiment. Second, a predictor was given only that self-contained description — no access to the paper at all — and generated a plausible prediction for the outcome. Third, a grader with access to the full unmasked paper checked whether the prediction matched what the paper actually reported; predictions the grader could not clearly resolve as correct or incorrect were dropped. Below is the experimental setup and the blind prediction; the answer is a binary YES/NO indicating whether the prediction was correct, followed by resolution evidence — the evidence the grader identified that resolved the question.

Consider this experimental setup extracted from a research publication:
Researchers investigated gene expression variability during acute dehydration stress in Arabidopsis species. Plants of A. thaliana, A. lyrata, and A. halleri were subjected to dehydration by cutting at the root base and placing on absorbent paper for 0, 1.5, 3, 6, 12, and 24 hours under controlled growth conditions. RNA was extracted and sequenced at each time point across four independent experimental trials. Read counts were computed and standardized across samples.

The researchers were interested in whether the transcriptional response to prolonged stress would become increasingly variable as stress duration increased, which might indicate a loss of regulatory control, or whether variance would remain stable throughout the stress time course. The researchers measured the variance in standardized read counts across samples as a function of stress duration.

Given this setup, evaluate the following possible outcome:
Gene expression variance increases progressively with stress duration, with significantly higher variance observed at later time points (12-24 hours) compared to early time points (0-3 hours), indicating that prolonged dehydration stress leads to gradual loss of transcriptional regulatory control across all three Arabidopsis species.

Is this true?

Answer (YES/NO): NO